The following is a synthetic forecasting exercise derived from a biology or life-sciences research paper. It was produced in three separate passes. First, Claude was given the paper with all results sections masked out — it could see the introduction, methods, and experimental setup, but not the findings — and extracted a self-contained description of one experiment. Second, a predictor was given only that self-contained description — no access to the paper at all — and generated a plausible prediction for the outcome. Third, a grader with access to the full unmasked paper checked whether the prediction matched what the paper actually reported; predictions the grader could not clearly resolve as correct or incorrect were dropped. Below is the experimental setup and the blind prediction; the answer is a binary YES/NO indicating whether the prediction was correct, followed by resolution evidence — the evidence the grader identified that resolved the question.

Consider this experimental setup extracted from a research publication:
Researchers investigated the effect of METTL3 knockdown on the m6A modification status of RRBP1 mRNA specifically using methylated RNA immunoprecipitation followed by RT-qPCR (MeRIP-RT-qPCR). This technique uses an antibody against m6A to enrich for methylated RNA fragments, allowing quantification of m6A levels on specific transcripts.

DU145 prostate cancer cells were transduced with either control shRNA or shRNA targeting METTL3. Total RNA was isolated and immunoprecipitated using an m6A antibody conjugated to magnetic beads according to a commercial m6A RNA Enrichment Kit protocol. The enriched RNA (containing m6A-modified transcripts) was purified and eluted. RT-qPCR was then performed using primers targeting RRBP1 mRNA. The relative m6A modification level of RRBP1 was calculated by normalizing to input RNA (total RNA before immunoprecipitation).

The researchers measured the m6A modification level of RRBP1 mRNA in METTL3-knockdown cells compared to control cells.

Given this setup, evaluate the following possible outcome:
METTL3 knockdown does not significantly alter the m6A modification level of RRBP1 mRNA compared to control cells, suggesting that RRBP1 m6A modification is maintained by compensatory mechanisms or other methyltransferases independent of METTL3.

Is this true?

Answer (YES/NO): NO